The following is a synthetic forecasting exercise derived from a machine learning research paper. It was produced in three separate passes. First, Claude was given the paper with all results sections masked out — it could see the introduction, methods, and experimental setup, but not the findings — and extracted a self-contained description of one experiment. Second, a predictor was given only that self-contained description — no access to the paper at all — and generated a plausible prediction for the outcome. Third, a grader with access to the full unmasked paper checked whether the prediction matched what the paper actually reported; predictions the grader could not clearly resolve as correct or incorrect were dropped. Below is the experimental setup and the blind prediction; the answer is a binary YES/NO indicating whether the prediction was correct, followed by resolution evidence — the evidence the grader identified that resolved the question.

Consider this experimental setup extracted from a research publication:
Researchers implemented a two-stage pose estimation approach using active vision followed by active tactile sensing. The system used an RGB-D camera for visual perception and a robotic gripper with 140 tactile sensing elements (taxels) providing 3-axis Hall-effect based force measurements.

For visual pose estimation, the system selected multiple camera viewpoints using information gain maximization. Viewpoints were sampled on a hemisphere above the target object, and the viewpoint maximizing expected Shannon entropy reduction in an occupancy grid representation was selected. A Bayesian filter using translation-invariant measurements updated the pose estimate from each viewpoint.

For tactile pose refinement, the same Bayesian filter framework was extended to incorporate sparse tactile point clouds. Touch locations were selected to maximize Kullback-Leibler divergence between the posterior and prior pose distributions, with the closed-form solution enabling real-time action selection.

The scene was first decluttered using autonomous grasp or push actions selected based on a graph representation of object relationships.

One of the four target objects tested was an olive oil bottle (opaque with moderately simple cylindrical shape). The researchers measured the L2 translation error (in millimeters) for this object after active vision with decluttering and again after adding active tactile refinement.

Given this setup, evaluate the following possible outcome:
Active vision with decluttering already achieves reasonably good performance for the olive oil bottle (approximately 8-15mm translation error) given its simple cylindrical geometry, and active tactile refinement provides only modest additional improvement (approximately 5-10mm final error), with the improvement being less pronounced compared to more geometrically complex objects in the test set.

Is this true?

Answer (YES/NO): NO